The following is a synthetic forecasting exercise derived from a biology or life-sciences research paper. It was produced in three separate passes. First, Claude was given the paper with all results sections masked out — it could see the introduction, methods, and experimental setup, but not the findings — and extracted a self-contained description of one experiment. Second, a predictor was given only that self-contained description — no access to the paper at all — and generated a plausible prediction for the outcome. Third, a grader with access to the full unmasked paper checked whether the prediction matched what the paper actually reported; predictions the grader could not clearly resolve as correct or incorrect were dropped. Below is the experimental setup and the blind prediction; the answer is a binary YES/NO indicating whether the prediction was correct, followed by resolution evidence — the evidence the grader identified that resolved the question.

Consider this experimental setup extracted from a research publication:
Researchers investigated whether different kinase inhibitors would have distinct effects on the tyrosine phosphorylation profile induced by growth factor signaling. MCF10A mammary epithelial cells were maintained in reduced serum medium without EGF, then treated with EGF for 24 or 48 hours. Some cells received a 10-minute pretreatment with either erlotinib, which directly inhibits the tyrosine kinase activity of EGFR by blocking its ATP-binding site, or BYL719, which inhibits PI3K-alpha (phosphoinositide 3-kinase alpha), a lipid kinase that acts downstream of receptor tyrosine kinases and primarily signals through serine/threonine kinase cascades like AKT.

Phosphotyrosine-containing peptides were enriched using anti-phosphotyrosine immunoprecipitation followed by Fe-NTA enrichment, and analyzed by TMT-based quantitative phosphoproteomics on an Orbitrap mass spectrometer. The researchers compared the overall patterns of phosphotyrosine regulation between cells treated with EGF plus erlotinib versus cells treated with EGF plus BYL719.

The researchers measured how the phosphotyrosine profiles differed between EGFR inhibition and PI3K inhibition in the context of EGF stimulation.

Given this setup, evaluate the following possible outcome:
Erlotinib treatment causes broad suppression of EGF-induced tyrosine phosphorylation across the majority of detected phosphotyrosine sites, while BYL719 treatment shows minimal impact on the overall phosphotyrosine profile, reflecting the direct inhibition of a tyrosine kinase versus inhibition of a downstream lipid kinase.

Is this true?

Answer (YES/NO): NO